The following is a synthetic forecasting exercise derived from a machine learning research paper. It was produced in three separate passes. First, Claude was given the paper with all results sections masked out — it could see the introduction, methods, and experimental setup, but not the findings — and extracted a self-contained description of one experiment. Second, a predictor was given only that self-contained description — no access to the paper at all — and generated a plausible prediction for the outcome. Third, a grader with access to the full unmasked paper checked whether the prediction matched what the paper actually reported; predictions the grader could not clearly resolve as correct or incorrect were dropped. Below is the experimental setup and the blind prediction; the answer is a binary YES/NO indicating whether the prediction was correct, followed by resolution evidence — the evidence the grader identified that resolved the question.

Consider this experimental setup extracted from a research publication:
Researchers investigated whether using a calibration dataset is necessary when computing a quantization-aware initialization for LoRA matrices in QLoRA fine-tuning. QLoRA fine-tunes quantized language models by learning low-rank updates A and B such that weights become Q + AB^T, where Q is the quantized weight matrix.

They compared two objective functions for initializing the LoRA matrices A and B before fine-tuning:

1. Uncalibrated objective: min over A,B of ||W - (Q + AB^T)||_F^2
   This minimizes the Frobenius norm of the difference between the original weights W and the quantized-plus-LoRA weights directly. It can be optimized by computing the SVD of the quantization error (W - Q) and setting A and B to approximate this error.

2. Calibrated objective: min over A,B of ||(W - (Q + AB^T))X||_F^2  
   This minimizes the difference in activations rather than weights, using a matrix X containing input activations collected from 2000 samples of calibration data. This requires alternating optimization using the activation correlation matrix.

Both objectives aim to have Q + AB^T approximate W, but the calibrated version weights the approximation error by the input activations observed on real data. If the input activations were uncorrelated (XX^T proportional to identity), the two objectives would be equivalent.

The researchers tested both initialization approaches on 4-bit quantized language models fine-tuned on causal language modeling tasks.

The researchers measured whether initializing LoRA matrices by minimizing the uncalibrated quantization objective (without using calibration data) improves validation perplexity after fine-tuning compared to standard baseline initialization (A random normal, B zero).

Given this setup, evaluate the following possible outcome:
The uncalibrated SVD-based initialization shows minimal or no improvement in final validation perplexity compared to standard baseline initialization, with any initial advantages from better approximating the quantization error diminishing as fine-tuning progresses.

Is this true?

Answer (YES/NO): NO